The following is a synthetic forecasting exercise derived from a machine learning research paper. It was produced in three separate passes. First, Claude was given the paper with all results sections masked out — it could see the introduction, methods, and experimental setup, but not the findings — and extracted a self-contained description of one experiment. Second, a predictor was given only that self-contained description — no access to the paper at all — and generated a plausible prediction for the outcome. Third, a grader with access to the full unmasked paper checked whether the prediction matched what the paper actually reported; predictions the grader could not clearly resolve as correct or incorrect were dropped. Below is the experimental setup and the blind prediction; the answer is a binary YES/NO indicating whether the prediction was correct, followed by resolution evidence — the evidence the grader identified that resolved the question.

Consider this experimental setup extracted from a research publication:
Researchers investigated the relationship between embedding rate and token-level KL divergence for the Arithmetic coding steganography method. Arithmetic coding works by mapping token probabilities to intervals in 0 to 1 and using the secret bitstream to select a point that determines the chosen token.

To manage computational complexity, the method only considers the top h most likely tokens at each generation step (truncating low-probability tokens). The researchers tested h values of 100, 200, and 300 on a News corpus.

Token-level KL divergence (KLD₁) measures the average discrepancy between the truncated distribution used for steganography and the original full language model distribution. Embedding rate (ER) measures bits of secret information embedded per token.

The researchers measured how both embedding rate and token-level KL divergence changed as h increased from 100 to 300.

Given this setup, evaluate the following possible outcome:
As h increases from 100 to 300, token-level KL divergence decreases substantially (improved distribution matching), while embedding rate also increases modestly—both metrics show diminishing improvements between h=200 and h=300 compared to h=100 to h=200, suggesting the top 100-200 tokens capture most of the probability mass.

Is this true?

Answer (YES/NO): YES